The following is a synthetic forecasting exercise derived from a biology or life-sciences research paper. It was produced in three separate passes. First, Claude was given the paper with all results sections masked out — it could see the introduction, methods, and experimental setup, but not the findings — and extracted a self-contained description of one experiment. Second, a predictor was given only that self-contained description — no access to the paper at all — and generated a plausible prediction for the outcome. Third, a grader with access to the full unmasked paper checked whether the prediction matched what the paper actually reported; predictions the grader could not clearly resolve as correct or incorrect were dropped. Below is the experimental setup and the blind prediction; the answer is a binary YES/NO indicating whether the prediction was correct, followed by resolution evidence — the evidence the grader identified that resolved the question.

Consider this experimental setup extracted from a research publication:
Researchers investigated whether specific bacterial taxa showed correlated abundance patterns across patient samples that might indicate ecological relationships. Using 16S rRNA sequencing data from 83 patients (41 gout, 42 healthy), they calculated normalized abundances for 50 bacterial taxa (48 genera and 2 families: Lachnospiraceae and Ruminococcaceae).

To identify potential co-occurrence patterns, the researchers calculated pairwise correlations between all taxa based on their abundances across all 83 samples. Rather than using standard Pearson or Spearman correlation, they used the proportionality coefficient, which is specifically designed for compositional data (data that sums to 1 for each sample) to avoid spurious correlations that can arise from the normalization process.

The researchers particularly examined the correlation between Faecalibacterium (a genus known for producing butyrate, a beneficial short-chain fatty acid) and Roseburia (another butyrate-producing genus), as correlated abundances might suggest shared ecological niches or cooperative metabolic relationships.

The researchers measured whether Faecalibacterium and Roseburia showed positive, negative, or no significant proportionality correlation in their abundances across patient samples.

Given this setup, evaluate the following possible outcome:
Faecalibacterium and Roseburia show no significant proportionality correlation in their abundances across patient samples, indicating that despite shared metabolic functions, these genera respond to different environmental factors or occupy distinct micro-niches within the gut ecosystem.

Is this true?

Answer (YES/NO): NO